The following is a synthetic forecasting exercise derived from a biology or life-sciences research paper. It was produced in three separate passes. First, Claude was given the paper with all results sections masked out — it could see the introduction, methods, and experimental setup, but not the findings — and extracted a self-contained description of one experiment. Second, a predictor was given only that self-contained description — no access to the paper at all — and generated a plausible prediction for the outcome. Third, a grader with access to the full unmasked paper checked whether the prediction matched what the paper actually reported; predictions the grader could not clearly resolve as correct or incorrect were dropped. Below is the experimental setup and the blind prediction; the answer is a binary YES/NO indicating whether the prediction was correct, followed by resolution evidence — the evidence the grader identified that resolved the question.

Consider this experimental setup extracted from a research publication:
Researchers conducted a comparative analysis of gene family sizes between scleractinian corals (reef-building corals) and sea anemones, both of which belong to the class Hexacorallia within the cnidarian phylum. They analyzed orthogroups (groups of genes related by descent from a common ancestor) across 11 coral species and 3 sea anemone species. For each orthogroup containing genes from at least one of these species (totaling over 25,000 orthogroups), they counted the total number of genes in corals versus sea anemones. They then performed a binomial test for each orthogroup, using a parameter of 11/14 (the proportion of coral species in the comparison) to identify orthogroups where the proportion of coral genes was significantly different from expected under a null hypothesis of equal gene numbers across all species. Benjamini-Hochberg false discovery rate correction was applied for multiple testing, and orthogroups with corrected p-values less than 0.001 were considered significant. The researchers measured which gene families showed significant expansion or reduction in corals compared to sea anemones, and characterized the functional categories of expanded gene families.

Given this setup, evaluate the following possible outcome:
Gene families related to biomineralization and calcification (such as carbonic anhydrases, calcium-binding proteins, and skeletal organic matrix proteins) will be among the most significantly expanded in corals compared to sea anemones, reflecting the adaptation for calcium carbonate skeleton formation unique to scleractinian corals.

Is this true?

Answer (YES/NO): NO